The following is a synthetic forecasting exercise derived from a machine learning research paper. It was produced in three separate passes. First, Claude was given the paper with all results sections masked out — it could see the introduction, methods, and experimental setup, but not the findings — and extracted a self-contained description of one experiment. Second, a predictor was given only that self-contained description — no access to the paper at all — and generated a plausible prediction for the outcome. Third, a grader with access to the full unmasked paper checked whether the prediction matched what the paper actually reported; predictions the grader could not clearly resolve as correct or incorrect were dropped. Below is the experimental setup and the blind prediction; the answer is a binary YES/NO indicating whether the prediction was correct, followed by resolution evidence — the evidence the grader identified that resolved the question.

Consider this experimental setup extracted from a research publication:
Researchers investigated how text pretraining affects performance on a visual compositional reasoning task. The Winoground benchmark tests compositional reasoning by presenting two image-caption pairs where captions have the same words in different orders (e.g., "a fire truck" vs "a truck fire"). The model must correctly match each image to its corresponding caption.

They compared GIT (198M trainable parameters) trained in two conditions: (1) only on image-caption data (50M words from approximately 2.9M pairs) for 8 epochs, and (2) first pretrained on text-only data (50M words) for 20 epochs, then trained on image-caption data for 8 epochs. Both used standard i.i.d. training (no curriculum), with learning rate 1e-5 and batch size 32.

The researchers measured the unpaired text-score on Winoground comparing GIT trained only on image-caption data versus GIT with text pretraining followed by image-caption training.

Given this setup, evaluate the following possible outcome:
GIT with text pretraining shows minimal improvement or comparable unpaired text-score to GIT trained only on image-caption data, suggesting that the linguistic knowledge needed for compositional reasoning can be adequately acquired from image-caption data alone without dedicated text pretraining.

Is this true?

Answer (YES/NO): NO